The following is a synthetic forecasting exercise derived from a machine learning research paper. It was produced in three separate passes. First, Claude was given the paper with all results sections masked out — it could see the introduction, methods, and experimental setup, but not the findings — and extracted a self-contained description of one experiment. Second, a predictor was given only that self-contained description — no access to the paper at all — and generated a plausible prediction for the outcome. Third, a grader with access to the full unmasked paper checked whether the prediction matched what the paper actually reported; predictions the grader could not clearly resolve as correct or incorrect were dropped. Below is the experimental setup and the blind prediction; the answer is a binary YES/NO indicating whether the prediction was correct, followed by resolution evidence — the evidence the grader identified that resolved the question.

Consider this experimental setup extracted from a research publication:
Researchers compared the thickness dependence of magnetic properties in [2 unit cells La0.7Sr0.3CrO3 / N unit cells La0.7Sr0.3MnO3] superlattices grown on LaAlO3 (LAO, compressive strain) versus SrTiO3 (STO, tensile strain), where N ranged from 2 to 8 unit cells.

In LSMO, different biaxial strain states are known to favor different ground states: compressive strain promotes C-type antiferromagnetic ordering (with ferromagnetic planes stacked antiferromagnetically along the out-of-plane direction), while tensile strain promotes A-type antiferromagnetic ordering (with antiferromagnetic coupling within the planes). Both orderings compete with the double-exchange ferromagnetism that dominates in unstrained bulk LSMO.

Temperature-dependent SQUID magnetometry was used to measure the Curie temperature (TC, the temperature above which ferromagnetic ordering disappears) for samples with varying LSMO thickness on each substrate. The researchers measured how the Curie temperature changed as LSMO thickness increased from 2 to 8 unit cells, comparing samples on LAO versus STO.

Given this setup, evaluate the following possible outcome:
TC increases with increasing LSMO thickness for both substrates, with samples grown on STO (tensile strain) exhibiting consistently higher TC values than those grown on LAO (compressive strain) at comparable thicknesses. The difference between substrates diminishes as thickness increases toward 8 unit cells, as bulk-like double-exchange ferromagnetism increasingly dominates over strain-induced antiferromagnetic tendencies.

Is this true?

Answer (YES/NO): NO